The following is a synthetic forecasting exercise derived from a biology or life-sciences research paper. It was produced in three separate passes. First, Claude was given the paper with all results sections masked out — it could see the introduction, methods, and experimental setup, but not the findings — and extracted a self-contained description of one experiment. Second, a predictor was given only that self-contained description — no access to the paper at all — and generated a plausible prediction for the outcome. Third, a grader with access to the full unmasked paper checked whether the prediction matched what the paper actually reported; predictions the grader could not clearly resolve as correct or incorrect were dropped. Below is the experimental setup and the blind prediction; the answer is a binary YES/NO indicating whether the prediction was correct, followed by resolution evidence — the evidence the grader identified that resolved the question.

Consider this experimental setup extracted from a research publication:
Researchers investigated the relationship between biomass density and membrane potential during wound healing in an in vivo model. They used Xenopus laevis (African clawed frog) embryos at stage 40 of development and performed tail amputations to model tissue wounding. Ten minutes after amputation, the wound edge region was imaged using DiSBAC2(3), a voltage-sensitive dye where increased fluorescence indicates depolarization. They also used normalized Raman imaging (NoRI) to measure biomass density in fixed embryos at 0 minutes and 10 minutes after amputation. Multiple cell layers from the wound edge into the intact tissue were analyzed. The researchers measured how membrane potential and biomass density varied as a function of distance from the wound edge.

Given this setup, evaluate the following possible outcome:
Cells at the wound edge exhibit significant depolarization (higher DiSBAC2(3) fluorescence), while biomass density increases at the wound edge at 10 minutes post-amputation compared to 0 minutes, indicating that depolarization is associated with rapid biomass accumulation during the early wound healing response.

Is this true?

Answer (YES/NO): NO